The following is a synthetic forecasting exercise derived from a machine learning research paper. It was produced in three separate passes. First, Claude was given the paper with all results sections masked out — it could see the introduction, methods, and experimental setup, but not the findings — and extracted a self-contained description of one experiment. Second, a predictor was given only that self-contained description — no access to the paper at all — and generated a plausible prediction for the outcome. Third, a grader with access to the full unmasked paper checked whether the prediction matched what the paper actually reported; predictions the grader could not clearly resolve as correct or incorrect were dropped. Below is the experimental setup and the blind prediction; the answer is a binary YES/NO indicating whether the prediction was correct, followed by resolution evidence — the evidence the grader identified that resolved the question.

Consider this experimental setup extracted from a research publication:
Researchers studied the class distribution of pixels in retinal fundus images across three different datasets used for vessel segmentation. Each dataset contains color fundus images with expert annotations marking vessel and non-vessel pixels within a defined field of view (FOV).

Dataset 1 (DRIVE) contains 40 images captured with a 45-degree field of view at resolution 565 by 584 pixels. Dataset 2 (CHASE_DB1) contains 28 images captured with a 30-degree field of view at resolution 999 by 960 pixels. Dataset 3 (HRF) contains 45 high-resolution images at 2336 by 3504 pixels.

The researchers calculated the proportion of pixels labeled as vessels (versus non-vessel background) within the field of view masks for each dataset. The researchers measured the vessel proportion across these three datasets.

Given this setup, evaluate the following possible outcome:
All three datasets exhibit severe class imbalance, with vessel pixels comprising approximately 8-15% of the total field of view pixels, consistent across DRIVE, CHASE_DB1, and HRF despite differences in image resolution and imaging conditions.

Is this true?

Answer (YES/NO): NO